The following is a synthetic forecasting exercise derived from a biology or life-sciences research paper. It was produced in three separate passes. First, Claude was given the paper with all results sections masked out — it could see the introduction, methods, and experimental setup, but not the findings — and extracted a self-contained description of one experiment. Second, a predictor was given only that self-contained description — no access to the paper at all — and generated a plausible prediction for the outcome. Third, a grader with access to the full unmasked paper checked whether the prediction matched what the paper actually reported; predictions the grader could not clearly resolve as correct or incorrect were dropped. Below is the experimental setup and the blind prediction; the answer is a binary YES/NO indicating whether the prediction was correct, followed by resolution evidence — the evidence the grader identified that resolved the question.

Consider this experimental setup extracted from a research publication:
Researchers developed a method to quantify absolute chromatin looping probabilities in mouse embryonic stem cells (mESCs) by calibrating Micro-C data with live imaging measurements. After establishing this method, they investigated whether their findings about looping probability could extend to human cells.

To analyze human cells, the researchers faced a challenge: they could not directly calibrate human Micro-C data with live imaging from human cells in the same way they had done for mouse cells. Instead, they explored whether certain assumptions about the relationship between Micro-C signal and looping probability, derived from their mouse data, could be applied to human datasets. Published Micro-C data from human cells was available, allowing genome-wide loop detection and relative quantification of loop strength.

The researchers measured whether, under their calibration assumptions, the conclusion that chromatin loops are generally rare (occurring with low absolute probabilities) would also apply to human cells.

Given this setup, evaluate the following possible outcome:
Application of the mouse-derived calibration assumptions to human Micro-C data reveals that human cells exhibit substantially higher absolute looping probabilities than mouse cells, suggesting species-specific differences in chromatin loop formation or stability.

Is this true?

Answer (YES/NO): NO